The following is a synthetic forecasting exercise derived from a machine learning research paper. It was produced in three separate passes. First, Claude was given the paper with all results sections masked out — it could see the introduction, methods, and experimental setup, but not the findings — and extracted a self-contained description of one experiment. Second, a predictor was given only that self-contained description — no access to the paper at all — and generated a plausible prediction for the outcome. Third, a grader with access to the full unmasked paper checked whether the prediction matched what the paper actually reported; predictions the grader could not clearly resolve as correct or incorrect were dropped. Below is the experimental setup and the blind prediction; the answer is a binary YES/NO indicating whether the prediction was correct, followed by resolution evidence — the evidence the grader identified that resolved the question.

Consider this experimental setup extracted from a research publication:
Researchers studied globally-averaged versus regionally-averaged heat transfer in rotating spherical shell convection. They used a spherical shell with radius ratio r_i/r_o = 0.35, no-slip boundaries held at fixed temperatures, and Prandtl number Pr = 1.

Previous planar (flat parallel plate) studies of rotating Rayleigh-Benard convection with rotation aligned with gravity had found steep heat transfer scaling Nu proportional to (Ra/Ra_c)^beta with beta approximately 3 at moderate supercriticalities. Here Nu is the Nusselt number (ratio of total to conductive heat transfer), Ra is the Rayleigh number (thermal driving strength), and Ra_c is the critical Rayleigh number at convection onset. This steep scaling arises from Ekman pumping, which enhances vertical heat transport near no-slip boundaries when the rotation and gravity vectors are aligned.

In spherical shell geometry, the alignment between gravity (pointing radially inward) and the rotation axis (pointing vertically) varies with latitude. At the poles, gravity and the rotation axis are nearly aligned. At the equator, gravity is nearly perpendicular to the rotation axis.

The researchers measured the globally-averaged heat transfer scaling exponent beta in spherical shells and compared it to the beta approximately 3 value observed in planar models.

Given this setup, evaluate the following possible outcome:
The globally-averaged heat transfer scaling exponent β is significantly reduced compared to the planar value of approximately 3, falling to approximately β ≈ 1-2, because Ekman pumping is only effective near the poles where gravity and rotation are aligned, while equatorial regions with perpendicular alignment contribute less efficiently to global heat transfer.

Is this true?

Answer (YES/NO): YES